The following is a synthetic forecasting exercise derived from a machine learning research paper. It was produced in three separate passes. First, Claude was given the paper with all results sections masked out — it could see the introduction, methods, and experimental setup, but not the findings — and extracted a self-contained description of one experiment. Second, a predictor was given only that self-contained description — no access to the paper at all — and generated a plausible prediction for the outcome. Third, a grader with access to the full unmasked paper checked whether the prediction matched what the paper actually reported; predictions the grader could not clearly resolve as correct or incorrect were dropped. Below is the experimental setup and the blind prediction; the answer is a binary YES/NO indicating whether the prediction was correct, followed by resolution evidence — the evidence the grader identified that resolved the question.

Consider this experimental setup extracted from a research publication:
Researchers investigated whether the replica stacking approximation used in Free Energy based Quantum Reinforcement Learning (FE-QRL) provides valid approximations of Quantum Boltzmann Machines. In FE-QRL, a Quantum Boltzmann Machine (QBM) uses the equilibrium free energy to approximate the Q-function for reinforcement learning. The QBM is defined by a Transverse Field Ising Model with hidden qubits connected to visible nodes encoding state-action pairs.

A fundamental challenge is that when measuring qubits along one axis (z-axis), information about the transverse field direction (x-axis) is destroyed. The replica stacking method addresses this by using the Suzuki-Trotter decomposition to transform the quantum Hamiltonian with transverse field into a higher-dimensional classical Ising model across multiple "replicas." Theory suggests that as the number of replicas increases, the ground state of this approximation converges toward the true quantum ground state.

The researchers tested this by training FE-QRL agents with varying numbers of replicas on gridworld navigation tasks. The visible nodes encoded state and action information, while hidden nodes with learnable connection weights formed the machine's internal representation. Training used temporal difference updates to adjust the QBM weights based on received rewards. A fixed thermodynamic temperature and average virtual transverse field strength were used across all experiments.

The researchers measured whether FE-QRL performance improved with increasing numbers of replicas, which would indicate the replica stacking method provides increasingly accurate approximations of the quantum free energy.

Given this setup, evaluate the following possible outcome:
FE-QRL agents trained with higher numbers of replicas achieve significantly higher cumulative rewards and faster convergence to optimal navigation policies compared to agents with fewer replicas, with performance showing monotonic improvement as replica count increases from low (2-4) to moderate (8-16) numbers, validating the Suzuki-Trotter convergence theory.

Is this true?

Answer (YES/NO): NO